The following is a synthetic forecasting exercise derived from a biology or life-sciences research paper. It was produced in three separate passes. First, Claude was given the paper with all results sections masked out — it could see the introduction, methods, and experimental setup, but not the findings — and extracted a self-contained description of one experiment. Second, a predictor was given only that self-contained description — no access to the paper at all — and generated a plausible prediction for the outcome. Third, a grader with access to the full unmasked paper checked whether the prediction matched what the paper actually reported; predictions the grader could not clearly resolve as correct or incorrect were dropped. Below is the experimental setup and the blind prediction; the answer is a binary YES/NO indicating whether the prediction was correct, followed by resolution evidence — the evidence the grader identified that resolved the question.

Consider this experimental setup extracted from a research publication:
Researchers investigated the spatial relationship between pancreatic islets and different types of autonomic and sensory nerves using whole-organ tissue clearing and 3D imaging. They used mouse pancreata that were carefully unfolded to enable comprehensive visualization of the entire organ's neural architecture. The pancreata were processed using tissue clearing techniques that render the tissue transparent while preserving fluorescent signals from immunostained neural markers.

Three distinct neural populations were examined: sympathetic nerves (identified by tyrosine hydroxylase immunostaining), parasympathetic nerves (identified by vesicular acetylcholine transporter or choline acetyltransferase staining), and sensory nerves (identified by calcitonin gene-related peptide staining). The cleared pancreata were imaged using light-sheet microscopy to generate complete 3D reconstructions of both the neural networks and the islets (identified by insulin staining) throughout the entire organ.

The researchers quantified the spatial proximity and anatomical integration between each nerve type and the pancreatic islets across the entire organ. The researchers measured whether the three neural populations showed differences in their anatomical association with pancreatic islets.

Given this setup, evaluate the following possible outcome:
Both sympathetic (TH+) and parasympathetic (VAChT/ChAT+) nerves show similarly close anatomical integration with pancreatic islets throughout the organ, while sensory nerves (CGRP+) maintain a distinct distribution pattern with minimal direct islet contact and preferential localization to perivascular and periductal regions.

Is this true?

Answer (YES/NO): NO